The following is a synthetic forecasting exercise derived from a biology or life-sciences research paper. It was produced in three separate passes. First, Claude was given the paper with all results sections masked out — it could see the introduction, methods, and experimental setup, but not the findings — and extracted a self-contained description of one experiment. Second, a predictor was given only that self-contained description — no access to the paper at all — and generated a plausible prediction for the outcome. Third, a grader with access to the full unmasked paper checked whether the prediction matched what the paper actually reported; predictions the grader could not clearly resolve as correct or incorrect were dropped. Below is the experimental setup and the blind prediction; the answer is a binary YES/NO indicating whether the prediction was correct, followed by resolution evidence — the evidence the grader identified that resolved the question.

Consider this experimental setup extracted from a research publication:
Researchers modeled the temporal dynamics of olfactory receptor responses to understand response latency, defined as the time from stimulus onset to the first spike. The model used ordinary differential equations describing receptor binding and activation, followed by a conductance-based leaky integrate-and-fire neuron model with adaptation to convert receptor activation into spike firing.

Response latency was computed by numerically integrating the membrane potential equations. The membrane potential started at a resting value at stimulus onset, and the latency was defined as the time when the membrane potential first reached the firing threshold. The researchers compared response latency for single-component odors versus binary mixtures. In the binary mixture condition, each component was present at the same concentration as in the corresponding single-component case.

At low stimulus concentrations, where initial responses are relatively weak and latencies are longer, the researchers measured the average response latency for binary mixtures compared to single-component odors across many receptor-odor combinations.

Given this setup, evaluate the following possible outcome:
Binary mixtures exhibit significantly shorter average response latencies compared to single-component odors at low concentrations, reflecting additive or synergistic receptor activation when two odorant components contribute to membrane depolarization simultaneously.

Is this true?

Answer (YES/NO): NO